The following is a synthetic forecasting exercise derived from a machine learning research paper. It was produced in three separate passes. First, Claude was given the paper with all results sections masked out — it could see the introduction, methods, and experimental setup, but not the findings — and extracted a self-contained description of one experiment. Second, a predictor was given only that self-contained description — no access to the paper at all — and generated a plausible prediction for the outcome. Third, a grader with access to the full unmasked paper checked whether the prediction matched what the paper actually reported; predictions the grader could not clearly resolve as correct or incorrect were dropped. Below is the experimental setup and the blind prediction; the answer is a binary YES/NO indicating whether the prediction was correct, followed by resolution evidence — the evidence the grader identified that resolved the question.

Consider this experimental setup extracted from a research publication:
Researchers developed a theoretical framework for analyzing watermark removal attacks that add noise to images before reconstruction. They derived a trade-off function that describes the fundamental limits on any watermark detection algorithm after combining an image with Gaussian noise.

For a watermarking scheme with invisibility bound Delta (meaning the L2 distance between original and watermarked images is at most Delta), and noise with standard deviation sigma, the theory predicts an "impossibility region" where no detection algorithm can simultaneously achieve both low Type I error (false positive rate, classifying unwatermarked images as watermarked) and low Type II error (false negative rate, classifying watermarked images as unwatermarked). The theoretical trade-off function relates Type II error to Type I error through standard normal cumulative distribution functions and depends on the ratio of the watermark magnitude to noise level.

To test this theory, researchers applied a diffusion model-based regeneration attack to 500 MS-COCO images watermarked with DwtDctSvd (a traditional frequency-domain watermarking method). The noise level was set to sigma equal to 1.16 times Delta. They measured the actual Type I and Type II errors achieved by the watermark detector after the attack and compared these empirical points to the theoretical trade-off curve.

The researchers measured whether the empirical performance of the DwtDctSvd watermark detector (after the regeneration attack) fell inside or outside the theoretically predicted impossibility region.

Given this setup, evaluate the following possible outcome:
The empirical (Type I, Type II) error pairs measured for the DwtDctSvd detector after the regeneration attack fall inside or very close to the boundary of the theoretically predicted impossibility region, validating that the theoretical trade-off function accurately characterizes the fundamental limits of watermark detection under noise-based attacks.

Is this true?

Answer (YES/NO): NO